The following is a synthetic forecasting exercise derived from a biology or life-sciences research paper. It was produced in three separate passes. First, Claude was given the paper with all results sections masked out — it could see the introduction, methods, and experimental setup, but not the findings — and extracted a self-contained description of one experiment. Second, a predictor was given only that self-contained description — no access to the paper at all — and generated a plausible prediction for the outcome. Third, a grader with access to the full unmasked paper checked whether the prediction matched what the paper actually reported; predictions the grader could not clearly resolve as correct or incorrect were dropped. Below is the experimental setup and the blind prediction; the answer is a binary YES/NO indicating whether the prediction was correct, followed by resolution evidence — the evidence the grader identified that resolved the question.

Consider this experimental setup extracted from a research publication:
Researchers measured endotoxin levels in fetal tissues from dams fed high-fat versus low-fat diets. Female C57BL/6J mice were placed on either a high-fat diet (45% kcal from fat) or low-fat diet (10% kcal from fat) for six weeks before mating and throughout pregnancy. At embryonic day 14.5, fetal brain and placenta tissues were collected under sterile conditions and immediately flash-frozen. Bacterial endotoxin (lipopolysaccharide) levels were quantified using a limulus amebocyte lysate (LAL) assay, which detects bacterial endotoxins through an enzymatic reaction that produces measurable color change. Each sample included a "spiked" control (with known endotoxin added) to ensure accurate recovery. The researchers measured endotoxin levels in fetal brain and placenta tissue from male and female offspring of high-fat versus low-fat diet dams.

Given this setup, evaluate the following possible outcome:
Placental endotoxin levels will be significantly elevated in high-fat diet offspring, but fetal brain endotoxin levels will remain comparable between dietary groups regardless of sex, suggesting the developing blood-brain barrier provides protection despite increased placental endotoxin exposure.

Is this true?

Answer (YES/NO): NO